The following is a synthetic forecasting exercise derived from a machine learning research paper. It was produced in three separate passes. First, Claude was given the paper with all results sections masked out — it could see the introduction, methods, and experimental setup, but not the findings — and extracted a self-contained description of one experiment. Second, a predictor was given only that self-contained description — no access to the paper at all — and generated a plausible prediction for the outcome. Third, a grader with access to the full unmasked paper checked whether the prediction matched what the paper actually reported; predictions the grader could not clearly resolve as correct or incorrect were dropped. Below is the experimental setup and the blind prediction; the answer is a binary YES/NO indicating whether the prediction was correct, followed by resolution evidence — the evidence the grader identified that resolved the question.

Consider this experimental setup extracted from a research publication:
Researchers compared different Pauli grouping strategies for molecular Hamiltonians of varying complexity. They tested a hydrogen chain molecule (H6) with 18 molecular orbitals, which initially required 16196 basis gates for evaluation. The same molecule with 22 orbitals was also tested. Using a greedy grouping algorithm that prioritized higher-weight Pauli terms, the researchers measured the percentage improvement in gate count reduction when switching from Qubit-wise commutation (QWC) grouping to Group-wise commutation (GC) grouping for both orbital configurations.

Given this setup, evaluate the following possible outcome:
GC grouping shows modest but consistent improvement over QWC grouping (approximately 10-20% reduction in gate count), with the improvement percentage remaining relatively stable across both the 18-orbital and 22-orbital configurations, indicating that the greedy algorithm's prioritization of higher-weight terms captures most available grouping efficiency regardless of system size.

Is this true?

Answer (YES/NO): NO